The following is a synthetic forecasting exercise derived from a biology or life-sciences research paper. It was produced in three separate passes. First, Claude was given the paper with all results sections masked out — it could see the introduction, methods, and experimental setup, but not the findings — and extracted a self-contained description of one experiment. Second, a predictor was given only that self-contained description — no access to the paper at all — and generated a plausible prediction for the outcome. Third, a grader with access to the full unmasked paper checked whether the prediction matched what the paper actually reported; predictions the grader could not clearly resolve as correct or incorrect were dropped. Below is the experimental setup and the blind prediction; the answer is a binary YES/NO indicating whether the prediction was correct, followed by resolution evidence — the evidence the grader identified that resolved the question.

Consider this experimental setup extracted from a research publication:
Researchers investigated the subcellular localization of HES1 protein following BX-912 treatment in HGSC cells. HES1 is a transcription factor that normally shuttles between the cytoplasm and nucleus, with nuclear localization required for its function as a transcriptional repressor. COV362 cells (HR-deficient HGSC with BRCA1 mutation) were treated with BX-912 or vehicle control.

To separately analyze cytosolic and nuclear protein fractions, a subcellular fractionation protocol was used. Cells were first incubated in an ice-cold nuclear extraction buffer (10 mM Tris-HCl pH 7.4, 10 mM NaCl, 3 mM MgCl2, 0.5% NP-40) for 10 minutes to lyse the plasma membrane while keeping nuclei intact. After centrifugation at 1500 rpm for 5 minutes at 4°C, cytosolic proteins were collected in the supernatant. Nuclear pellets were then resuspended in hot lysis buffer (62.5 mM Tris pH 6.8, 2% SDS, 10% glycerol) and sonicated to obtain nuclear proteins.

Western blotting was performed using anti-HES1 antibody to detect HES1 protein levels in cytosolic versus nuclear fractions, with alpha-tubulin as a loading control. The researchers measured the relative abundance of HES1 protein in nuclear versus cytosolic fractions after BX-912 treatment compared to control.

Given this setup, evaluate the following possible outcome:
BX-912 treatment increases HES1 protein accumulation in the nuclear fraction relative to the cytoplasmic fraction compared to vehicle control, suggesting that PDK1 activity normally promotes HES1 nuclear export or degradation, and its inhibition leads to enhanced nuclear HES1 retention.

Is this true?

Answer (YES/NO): NO